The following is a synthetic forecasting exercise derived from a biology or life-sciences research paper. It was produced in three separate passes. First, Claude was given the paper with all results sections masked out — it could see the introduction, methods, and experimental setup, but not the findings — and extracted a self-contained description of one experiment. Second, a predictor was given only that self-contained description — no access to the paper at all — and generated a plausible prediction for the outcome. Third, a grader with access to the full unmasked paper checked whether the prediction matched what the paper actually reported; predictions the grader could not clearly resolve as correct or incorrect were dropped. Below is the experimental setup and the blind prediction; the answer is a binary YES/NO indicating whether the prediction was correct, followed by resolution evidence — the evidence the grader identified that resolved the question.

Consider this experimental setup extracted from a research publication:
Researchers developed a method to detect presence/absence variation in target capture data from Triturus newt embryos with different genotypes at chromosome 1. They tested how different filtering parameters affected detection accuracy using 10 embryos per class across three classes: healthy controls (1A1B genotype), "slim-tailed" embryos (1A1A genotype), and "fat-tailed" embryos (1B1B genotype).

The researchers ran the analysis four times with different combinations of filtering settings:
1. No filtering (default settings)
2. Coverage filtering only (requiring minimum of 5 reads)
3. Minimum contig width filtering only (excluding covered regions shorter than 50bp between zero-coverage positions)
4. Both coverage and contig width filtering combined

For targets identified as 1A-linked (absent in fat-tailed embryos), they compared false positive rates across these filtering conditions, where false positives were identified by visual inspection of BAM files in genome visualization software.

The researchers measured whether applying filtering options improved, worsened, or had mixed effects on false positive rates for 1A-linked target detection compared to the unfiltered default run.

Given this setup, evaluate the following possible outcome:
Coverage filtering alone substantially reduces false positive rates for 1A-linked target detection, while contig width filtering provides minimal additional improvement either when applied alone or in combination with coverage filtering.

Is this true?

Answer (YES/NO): NO